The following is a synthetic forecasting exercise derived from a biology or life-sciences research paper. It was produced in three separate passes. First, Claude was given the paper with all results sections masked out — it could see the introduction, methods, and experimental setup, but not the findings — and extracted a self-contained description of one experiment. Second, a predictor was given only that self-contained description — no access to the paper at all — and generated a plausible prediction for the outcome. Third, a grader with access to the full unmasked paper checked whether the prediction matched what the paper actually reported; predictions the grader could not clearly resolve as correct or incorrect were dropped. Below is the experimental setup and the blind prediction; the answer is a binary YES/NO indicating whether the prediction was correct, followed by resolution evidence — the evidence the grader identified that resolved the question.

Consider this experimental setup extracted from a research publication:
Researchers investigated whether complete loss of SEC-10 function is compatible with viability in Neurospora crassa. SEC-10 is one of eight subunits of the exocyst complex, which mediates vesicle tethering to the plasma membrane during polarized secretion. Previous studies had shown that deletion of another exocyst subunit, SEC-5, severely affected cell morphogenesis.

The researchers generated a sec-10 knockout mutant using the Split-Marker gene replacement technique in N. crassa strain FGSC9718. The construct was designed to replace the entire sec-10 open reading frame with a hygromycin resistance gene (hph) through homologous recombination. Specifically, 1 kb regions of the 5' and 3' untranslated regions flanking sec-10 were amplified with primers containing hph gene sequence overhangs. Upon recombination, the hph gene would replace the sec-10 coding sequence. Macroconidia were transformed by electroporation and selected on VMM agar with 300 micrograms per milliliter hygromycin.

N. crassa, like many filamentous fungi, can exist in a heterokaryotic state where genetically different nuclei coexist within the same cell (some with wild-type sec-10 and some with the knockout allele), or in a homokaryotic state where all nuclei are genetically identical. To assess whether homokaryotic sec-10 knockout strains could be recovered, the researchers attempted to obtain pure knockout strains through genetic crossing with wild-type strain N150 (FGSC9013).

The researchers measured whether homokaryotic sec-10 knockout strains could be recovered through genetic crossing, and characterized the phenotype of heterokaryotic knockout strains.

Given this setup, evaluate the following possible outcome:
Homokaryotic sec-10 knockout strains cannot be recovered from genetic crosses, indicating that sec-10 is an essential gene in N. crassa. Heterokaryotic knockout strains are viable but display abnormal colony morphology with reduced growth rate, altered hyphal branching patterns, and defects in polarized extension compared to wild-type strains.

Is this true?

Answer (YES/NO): NO